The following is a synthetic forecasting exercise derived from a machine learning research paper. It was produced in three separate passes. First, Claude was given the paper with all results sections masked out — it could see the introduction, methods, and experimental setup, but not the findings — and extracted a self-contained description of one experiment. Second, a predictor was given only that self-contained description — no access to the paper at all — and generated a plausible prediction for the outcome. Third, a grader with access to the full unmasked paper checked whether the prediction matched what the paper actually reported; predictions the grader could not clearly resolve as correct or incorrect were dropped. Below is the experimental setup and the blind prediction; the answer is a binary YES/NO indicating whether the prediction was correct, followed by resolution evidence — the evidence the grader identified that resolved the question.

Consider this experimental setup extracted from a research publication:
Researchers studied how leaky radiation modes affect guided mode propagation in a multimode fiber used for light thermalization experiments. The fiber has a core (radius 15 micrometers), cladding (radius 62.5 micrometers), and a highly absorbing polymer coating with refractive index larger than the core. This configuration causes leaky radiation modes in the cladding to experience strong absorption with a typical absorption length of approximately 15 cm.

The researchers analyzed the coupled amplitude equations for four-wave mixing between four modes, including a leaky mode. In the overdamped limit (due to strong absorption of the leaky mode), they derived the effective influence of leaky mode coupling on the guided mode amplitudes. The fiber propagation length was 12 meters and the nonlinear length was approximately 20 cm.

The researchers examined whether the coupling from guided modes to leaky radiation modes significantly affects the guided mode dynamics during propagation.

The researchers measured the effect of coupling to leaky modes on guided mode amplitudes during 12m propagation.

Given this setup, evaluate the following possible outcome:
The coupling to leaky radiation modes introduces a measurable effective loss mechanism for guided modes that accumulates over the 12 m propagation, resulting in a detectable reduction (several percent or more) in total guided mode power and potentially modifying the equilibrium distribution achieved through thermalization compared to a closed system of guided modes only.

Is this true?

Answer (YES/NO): NO